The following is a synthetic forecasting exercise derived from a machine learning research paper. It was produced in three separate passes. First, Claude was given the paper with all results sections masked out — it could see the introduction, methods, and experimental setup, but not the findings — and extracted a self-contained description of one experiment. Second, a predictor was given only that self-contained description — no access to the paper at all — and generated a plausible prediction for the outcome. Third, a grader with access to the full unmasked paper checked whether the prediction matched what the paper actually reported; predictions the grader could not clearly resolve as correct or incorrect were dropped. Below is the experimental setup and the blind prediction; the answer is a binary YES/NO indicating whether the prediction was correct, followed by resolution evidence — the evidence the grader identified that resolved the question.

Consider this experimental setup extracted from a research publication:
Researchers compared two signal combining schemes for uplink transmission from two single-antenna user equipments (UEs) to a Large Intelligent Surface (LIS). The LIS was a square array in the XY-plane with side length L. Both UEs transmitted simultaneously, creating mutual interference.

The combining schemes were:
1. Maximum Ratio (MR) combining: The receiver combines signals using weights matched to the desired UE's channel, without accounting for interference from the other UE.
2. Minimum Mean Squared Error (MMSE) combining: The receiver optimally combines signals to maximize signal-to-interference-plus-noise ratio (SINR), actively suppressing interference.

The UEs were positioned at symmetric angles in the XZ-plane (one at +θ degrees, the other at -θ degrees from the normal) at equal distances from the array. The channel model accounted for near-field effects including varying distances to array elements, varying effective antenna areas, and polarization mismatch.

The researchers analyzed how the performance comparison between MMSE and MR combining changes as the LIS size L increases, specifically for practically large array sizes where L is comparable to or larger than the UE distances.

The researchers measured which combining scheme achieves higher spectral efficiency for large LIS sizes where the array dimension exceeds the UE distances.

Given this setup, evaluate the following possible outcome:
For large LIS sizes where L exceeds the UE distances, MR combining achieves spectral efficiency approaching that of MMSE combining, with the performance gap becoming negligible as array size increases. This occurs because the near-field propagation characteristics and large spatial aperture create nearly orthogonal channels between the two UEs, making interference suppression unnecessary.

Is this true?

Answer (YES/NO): NO